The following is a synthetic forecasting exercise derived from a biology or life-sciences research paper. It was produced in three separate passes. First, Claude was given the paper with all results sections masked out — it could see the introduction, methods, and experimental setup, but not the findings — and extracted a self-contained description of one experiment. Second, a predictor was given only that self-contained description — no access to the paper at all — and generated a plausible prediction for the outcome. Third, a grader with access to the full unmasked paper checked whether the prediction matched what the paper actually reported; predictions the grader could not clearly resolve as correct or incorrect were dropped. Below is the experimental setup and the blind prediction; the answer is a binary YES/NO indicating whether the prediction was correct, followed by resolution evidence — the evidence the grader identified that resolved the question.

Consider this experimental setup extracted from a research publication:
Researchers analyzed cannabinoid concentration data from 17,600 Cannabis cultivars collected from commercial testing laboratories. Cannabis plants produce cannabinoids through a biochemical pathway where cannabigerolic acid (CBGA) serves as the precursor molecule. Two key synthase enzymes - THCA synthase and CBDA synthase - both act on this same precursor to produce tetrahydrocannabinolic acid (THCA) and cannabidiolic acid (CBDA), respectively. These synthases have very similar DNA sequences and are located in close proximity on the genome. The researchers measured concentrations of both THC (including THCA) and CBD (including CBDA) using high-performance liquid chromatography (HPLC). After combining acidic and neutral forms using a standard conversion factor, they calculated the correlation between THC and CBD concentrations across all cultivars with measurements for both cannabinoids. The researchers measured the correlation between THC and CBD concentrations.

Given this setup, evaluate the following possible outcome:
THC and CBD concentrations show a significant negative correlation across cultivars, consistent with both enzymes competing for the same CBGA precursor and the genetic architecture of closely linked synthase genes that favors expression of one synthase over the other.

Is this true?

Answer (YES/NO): YES